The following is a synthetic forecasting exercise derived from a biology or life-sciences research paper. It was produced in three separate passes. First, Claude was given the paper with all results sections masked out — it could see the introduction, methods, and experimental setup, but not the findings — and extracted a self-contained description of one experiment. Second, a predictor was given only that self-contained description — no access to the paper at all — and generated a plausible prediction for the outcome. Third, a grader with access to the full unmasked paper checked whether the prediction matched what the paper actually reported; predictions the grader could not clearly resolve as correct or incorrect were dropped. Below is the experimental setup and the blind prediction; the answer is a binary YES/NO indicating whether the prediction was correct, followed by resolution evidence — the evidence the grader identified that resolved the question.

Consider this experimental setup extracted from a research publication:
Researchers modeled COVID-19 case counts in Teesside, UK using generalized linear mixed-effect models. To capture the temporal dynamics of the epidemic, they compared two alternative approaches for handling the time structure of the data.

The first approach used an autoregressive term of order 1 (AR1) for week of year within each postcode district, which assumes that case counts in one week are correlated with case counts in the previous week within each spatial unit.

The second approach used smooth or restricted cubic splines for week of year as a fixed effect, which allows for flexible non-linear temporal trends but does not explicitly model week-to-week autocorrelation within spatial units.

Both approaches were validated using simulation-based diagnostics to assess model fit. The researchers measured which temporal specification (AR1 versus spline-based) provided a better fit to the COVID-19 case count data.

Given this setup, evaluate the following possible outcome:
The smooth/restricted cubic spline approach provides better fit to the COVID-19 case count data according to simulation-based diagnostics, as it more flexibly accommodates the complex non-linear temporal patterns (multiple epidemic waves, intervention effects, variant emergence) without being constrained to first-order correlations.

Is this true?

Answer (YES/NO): NO